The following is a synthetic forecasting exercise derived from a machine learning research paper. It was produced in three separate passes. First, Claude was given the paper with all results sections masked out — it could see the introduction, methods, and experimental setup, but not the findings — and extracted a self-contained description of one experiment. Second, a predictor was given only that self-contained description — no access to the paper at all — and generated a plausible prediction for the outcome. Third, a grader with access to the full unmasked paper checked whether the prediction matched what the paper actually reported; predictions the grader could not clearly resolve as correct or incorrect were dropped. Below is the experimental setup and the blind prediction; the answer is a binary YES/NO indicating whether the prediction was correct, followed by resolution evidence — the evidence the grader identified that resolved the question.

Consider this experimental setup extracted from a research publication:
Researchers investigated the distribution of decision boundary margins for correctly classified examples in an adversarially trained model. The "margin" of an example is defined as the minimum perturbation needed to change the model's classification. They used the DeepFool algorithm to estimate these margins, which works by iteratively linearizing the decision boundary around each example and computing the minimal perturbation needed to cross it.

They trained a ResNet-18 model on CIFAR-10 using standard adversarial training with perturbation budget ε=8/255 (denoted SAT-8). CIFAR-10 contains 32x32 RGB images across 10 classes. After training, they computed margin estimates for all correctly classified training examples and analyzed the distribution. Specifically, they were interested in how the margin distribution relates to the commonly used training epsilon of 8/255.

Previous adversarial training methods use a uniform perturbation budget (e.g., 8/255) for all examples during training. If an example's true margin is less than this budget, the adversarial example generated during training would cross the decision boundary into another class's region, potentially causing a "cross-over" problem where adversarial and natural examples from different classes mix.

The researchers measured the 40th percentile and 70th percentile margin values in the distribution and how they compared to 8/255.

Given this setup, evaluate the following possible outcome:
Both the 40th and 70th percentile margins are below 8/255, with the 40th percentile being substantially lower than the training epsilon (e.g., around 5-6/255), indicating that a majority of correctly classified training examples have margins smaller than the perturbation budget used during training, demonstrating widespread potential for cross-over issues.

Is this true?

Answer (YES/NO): NO